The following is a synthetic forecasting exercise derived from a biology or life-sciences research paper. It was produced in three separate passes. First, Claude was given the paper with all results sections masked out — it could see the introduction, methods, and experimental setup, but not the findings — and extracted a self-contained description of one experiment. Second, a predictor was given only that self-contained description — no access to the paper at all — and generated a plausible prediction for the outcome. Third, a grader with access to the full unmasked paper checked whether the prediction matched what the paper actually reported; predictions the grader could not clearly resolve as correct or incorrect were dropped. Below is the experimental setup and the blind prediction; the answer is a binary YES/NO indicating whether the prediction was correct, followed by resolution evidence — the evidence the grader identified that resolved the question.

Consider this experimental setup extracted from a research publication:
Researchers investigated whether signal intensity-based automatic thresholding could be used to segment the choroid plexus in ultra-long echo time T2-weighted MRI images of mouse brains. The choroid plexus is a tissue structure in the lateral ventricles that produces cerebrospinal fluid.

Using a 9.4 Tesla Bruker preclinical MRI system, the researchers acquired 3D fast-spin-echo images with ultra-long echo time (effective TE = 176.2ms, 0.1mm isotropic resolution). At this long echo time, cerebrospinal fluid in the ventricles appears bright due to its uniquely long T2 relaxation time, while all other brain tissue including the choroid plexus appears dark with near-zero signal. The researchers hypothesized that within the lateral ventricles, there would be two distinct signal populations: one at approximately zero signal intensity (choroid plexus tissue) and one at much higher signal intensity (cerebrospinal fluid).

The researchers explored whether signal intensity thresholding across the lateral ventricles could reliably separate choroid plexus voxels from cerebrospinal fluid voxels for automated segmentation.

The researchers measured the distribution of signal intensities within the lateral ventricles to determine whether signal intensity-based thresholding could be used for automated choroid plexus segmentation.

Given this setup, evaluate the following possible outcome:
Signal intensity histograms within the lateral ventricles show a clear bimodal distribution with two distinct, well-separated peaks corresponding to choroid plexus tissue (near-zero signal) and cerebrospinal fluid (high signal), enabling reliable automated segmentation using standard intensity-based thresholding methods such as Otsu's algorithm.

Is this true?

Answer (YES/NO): NO